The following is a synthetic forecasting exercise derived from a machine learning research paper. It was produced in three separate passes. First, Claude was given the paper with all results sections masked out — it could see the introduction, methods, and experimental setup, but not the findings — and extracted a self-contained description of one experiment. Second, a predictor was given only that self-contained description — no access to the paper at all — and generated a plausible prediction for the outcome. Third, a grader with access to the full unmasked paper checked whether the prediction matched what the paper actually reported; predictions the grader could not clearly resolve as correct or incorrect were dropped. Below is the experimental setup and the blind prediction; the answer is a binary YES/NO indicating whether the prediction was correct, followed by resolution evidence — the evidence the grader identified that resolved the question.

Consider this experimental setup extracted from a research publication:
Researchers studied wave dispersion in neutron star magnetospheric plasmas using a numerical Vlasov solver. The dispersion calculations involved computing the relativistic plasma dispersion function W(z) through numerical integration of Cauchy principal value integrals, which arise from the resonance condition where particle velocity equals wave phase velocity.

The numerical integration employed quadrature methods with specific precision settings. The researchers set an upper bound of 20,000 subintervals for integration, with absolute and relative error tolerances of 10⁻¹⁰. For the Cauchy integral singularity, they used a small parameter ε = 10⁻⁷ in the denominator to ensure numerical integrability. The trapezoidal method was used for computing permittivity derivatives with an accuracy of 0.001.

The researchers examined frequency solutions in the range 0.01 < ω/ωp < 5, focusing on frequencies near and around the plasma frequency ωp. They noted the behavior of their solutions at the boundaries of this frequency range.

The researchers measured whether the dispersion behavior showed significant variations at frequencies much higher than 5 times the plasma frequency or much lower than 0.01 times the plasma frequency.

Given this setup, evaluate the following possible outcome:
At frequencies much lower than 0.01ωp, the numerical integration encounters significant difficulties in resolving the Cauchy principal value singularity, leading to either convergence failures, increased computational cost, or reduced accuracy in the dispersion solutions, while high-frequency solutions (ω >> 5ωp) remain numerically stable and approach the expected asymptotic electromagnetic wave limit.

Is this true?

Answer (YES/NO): NO